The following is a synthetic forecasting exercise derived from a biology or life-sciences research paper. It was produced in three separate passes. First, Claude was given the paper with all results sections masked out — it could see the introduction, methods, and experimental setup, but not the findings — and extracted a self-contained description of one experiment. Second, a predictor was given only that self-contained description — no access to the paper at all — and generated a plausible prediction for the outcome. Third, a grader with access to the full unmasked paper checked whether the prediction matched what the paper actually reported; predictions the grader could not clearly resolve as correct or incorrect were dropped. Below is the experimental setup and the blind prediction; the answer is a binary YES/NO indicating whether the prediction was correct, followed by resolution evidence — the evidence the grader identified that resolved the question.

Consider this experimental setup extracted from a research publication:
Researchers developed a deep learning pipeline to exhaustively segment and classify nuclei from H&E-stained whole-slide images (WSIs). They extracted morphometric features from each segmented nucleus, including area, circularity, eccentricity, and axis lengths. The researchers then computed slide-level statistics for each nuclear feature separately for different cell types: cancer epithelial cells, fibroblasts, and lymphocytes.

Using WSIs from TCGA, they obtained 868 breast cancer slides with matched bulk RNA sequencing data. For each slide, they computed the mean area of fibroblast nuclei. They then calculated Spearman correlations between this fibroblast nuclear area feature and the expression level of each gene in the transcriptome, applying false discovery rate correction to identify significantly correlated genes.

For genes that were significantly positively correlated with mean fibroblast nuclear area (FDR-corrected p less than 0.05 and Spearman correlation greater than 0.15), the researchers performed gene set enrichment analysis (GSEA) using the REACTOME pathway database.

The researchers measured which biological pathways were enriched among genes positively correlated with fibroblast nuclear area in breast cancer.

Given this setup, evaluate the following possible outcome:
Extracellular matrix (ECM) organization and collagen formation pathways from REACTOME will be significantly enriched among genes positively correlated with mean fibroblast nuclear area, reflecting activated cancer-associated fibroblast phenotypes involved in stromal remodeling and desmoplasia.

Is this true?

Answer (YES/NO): YES